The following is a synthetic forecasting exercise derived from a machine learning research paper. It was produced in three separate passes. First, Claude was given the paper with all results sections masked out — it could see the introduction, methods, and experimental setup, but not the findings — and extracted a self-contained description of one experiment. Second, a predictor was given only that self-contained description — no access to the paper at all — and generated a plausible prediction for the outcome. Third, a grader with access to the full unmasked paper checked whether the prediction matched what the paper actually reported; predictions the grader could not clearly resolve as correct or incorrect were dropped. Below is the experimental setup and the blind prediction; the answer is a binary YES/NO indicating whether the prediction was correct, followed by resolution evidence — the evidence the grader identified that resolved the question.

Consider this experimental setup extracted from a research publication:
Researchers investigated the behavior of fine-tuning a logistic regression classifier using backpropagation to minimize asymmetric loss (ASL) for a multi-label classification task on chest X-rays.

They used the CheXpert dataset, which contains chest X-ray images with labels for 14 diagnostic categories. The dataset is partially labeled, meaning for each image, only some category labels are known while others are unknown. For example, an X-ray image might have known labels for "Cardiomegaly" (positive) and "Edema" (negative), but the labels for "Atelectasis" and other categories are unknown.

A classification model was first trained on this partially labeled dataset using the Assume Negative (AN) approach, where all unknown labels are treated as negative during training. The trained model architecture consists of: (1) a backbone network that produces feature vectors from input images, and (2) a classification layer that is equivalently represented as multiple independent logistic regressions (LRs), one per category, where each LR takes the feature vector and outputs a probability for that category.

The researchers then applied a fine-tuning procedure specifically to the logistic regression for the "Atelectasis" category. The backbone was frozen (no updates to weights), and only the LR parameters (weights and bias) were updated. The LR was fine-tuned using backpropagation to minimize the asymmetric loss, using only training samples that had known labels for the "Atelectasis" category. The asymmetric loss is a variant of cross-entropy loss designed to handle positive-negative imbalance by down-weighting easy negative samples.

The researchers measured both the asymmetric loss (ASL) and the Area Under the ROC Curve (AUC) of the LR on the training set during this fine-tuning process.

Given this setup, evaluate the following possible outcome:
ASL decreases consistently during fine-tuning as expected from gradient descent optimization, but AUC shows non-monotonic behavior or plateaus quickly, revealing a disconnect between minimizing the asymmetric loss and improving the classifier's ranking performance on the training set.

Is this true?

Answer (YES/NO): NO